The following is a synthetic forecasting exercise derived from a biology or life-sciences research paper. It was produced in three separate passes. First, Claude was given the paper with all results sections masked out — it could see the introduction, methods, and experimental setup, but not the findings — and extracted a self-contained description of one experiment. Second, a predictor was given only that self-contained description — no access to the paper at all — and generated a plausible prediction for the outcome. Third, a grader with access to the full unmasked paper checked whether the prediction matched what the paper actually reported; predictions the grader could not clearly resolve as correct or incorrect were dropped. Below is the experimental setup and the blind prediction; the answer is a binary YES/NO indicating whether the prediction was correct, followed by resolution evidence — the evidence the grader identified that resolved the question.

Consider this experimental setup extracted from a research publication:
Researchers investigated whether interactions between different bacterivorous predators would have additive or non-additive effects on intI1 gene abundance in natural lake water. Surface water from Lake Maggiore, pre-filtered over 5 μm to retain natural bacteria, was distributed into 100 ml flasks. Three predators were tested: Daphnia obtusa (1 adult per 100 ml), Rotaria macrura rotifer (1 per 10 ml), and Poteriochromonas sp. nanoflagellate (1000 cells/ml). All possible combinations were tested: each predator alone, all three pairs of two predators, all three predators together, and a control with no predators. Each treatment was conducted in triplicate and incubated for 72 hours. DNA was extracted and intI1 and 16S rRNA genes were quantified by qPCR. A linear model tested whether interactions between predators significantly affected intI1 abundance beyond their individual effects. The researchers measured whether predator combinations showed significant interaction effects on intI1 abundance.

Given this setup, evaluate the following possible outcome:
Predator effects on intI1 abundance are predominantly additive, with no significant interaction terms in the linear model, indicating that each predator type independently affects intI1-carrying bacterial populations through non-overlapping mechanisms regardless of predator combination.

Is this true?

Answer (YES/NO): NO